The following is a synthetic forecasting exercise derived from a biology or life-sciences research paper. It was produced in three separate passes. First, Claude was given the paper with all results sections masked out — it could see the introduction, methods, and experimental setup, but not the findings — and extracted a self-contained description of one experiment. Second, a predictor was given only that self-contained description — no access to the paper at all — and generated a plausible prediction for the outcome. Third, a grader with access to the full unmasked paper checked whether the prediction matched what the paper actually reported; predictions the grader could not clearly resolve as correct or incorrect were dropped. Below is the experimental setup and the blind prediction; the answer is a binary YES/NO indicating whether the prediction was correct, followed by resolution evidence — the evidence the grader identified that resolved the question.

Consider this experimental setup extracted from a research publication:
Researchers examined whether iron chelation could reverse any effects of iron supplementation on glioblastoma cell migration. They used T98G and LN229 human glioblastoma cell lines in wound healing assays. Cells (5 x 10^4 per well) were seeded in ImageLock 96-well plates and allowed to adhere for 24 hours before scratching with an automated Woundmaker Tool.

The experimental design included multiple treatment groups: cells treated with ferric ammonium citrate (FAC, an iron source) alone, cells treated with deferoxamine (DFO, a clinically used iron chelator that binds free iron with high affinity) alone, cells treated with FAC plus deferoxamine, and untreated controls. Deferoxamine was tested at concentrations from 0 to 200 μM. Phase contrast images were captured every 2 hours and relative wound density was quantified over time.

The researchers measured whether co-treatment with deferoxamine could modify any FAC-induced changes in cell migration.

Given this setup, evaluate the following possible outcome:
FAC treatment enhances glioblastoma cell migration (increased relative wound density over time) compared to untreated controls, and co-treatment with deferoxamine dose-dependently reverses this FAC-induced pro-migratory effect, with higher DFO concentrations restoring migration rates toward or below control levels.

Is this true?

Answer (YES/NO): NO